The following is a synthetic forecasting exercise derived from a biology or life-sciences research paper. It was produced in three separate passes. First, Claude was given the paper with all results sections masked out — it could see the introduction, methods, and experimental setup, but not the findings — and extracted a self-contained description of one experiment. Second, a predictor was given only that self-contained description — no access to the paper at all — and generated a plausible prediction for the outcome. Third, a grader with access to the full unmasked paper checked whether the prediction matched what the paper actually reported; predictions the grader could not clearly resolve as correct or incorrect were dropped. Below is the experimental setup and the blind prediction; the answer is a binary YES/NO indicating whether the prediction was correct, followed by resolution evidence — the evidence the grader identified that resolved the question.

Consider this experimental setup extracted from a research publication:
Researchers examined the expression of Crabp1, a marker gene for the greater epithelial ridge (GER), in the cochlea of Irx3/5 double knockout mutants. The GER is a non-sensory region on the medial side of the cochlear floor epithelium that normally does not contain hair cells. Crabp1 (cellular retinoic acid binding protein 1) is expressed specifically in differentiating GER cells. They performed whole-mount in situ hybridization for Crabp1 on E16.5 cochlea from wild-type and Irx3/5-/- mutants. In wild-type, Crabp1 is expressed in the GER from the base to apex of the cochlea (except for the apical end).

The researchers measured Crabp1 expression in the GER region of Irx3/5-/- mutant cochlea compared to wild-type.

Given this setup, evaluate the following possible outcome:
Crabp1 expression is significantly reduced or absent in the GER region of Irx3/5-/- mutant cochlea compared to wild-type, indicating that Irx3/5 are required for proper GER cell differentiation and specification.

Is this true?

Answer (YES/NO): YES